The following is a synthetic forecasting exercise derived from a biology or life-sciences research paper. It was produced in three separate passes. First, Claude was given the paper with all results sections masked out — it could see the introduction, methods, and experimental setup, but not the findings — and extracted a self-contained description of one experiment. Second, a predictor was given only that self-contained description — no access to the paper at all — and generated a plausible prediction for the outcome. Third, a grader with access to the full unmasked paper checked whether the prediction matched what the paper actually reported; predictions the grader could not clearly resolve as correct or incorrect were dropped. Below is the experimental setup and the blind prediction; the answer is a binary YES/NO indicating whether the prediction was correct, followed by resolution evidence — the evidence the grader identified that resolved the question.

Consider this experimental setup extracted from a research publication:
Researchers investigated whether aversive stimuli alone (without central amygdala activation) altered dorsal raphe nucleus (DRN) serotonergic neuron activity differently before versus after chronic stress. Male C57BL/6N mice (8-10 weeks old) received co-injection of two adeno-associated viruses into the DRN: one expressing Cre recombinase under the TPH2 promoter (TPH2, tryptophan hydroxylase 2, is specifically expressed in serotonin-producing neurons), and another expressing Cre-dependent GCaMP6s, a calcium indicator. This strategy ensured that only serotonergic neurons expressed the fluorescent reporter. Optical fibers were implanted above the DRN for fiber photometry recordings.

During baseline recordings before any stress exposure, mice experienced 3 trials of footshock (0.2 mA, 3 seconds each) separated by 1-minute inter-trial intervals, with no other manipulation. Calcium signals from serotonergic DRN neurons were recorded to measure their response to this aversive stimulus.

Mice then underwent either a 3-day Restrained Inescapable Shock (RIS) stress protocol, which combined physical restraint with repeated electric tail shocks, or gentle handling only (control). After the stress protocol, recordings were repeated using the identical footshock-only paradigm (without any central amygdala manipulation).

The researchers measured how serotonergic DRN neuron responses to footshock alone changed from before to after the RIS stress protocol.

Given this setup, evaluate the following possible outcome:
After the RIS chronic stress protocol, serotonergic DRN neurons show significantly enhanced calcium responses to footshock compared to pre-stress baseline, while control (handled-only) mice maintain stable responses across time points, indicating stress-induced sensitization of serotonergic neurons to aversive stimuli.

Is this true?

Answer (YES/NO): NO